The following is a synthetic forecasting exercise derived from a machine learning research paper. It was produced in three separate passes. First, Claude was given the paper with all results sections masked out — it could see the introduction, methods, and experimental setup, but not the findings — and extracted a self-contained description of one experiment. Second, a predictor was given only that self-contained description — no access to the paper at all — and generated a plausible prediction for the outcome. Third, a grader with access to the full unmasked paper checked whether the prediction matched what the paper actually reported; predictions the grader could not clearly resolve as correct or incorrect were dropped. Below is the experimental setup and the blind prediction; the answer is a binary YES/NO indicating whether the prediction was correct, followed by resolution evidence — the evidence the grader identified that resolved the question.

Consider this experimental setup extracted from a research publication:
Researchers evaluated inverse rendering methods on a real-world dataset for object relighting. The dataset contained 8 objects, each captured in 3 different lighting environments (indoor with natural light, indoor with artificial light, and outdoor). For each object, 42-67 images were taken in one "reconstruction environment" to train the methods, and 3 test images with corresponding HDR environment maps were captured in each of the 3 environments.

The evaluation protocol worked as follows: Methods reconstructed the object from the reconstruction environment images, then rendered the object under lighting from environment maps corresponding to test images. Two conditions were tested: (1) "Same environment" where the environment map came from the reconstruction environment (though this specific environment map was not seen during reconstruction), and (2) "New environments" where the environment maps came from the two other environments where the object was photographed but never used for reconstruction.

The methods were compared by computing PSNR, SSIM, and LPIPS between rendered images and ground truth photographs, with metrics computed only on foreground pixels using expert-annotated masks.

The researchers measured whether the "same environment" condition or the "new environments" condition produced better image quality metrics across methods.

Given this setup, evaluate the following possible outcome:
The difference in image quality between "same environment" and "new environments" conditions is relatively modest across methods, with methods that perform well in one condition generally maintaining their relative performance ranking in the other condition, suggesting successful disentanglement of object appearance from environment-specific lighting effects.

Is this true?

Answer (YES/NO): NO